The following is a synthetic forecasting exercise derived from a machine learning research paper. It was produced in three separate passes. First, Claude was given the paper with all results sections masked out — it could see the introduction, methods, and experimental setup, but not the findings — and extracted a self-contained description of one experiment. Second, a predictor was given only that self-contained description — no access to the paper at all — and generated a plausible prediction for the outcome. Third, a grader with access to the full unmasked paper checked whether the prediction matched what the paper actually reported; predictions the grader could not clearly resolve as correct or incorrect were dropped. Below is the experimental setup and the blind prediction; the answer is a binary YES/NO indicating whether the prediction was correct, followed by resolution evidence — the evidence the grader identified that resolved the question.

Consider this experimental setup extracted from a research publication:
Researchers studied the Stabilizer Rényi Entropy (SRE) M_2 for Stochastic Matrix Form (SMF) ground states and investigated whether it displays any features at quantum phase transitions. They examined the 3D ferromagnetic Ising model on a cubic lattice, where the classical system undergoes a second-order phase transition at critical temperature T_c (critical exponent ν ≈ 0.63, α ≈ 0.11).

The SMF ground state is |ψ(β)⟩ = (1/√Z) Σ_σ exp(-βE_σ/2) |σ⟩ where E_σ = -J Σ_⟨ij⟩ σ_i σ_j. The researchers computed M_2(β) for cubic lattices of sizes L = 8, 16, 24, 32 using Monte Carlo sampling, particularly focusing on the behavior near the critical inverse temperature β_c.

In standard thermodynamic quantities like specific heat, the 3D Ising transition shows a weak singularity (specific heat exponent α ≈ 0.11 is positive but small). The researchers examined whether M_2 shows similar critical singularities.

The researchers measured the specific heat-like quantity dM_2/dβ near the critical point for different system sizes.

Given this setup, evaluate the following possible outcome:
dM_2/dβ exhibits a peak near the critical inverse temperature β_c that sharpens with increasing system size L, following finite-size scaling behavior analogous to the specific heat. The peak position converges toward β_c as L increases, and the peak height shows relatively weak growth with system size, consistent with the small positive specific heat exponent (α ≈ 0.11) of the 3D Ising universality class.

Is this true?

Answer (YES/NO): NO